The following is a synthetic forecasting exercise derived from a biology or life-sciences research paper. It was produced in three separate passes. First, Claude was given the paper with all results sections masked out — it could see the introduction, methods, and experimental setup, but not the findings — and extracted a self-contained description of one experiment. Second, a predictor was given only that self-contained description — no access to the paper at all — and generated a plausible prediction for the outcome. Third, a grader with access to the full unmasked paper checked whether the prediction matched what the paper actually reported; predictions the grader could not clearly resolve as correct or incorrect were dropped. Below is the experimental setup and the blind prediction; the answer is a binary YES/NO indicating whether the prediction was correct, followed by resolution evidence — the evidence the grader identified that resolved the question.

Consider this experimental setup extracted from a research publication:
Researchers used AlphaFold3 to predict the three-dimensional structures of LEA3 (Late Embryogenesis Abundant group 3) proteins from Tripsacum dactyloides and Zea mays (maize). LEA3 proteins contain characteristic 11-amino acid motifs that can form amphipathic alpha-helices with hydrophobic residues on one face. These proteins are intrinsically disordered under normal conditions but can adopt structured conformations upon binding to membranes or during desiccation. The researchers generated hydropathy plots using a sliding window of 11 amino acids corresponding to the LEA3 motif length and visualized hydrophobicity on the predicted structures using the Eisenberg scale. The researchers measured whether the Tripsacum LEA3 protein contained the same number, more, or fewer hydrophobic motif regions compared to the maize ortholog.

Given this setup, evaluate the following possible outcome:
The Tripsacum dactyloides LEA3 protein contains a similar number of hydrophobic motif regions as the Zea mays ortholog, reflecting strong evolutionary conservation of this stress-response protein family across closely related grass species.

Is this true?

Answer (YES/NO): NO